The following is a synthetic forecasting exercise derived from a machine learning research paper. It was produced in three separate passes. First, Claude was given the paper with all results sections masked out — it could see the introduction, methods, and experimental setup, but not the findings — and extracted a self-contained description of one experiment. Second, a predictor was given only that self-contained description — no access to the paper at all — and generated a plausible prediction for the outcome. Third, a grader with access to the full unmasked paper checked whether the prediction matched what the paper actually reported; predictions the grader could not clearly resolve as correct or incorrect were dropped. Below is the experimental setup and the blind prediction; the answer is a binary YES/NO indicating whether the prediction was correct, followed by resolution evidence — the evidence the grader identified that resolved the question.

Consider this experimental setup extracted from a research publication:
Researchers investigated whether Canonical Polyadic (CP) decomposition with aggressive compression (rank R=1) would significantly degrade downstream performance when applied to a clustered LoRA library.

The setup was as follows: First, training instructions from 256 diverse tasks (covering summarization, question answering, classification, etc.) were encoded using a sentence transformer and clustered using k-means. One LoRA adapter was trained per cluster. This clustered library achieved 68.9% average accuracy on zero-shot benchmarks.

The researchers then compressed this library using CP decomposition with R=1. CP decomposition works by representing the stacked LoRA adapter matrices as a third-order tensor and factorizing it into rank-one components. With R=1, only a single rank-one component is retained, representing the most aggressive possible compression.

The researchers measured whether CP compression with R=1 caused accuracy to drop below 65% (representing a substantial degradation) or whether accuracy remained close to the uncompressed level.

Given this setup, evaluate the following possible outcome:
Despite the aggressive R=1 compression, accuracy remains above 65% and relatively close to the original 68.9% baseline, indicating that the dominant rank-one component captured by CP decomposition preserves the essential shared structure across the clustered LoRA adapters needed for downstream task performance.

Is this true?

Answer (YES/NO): YES